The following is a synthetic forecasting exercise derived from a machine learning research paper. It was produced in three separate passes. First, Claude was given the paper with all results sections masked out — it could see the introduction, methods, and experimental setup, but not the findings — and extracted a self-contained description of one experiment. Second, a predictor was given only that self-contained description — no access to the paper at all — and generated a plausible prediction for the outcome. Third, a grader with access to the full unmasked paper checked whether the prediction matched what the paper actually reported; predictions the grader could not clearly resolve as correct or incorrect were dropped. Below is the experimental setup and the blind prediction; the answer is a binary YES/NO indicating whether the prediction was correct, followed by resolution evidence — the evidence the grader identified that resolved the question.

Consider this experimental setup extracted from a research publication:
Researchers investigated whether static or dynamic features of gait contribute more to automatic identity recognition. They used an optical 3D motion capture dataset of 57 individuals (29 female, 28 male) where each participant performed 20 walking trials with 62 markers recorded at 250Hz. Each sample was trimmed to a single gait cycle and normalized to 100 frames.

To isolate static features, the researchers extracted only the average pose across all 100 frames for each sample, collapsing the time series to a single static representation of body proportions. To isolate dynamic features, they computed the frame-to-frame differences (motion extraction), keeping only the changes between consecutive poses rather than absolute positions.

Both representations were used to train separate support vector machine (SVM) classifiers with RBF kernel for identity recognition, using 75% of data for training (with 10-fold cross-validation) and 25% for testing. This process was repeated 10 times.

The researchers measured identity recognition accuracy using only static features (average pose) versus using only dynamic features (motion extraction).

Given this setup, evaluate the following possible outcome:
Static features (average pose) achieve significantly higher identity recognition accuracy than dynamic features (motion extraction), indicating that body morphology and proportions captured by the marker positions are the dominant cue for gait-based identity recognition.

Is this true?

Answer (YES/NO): NO